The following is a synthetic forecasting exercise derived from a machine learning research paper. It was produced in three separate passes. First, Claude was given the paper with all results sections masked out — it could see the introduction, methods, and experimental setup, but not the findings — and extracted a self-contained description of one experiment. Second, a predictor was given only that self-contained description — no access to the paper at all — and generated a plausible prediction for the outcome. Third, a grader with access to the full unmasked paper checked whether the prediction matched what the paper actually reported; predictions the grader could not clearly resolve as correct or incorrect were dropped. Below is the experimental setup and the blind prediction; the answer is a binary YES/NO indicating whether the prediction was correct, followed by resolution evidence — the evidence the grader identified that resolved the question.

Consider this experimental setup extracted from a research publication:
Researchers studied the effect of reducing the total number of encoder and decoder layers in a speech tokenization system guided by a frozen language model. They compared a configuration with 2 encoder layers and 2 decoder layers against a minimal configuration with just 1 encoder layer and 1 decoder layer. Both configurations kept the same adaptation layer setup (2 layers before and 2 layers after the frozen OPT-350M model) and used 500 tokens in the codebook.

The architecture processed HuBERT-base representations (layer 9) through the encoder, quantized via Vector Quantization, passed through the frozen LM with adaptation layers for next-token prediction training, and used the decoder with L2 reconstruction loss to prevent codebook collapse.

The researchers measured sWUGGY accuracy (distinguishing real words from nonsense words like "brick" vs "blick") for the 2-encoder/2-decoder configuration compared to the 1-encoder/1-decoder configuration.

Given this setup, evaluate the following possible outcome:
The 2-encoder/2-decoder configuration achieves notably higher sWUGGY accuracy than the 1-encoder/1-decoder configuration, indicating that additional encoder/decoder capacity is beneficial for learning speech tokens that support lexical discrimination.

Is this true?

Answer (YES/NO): NO